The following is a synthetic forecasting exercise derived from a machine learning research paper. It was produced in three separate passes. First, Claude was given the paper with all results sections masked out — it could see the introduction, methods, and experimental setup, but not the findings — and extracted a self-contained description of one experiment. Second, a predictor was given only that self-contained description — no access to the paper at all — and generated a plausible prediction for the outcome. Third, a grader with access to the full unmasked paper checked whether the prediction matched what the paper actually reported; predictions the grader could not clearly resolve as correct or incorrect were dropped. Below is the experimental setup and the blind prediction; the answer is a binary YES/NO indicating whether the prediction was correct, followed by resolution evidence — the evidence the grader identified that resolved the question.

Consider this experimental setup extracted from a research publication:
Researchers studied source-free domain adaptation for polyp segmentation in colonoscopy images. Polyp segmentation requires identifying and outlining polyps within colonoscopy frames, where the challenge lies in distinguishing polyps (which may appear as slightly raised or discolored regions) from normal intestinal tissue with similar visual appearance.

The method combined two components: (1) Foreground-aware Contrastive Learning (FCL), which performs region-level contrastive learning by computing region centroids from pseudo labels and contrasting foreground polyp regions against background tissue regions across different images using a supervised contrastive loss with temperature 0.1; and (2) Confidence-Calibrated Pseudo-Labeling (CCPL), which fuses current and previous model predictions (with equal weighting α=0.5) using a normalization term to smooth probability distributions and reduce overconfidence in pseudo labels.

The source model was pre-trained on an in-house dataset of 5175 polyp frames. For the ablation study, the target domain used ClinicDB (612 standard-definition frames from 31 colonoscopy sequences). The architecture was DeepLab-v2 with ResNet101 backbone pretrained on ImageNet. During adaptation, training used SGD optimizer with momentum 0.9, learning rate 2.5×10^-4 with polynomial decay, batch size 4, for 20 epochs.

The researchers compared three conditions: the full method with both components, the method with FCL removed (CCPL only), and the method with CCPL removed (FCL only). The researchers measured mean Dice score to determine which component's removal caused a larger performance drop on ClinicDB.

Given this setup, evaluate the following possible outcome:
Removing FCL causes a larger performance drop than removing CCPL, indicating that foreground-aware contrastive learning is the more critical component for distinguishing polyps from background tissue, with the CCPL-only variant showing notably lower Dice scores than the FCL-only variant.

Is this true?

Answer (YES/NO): NO